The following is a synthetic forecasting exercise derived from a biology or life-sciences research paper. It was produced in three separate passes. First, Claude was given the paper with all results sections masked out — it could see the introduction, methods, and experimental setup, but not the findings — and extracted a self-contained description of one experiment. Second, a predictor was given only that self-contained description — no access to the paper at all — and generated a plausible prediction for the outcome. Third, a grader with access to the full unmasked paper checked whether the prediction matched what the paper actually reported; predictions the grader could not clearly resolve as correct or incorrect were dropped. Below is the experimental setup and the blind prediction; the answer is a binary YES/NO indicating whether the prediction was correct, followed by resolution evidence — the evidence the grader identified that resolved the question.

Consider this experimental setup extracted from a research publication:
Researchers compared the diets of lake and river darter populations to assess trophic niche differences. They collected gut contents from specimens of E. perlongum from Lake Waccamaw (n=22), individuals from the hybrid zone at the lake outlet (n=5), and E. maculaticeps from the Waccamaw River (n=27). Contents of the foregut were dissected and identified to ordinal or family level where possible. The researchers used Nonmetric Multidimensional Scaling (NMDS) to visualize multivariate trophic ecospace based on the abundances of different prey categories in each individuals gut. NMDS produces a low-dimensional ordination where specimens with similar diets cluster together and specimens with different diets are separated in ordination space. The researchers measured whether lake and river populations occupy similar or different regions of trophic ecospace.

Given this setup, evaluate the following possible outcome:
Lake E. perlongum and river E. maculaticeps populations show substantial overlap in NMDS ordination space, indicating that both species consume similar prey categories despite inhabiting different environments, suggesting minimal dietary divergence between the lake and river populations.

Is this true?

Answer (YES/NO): NO